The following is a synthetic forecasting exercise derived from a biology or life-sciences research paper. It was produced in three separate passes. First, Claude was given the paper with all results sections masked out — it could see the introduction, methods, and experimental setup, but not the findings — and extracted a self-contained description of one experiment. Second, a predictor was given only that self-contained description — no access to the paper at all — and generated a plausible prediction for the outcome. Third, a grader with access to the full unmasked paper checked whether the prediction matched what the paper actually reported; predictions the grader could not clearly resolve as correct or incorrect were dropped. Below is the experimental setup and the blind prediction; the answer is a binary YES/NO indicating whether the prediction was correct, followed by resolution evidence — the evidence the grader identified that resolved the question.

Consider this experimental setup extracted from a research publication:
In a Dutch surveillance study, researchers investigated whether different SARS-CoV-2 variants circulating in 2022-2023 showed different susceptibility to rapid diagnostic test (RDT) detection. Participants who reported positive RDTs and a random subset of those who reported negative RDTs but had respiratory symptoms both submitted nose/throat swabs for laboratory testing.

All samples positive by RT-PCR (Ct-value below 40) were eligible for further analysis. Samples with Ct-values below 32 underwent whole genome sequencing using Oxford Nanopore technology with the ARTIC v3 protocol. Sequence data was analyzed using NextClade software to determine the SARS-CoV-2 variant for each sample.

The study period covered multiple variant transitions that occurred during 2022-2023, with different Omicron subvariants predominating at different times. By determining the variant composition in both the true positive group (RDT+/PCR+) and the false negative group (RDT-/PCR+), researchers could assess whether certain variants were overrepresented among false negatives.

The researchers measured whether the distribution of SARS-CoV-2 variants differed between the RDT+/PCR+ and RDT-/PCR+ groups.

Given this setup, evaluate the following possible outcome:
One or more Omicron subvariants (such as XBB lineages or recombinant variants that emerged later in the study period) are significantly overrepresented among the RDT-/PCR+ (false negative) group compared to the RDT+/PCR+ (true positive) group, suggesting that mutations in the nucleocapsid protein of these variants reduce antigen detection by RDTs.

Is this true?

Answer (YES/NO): NO